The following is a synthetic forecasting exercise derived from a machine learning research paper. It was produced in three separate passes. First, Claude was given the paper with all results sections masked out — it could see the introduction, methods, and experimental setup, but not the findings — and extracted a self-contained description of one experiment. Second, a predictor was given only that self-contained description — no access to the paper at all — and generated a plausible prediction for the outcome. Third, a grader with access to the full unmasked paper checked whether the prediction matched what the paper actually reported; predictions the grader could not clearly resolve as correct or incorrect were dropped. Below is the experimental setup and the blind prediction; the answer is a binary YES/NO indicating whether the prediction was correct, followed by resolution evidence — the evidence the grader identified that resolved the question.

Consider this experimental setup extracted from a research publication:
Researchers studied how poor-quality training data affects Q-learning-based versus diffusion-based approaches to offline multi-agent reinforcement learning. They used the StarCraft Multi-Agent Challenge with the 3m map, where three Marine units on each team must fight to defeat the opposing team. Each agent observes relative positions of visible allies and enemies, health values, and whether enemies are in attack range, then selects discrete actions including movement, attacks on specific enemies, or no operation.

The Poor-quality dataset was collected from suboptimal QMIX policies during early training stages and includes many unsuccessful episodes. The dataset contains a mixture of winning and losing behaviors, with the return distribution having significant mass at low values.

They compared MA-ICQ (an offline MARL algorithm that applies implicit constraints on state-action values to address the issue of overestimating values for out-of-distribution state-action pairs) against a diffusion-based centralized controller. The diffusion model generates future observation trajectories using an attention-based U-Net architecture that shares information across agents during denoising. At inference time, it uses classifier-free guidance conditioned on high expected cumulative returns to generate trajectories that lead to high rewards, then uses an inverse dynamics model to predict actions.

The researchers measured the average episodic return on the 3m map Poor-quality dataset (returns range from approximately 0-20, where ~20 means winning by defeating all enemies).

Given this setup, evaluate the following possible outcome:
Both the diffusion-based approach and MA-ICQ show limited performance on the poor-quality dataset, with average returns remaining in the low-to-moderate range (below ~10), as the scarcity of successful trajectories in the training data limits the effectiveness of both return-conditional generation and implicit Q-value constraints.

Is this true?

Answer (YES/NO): NO